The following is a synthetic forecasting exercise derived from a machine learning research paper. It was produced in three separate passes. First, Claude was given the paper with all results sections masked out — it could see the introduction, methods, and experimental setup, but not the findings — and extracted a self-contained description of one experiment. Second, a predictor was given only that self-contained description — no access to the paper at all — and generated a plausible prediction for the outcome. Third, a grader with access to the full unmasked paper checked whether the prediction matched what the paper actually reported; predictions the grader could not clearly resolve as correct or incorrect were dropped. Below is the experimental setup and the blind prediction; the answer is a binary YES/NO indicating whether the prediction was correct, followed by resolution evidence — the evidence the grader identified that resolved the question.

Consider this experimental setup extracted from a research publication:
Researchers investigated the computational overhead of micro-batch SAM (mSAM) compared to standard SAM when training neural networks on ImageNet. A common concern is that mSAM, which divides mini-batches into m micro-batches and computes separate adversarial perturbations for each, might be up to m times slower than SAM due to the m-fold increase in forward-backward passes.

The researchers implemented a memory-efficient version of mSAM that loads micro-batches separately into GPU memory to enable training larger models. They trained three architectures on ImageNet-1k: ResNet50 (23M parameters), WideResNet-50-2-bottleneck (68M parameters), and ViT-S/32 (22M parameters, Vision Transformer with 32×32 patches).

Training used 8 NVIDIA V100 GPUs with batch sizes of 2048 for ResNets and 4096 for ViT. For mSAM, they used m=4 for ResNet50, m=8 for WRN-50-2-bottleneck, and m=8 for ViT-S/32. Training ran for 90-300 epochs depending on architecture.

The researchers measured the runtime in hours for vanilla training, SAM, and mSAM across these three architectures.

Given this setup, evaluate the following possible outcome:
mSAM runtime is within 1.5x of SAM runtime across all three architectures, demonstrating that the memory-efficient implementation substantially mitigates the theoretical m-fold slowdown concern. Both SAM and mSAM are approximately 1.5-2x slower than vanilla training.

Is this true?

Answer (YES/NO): NO